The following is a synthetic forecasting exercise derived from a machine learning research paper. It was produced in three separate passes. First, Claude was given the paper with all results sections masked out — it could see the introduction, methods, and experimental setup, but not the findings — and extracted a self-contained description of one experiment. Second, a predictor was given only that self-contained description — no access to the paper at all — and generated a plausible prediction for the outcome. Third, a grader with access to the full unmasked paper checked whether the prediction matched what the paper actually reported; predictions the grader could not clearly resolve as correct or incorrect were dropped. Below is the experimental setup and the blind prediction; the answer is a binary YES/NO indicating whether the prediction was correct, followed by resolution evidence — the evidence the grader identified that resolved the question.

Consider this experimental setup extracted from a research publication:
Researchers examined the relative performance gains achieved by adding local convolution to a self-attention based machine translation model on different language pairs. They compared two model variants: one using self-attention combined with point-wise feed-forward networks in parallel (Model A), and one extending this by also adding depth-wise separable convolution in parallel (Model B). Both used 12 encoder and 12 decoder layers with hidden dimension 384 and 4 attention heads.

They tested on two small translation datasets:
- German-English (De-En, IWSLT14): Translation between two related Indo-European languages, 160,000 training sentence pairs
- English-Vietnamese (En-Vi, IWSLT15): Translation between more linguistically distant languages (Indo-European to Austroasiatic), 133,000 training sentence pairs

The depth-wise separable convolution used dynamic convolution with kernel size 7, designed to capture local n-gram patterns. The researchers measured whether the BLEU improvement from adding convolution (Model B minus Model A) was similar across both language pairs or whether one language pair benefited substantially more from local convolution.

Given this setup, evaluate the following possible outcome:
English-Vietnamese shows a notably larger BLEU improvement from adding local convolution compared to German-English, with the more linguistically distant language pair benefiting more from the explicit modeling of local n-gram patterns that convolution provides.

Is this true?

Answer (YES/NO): NO